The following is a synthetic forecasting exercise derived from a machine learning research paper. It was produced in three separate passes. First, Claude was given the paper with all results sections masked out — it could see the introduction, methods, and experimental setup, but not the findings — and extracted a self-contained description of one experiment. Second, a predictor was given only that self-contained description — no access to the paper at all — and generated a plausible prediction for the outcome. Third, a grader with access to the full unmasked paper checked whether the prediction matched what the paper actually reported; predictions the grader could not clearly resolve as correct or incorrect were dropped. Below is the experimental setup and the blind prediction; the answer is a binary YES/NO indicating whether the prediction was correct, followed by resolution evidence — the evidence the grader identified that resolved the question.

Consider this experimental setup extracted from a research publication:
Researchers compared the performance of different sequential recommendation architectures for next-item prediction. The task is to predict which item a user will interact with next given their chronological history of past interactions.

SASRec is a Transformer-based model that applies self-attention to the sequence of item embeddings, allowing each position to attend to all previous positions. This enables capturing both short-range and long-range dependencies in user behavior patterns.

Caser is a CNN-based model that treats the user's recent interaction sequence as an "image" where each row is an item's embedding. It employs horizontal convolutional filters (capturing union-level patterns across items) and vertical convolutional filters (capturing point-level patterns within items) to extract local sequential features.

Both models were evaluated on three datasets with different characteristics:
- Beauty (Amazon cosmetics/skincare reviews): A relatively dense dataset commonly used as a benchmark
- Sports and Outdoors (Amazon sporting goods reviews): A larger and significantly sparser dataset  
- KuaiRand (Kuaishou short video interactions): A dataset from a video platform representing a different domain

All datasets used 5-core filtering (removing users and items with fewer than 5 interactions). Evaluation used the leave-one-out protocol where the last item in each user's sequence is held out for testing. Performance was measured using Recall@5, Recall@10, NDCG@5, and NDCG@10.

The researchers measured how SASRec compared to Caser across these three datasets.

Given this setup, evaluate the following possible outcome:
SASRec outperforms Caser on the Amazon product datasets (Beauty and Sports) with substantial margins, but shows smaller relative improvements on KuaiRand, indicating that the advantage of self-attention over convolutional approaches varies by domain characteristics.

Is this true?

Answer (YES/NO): NO